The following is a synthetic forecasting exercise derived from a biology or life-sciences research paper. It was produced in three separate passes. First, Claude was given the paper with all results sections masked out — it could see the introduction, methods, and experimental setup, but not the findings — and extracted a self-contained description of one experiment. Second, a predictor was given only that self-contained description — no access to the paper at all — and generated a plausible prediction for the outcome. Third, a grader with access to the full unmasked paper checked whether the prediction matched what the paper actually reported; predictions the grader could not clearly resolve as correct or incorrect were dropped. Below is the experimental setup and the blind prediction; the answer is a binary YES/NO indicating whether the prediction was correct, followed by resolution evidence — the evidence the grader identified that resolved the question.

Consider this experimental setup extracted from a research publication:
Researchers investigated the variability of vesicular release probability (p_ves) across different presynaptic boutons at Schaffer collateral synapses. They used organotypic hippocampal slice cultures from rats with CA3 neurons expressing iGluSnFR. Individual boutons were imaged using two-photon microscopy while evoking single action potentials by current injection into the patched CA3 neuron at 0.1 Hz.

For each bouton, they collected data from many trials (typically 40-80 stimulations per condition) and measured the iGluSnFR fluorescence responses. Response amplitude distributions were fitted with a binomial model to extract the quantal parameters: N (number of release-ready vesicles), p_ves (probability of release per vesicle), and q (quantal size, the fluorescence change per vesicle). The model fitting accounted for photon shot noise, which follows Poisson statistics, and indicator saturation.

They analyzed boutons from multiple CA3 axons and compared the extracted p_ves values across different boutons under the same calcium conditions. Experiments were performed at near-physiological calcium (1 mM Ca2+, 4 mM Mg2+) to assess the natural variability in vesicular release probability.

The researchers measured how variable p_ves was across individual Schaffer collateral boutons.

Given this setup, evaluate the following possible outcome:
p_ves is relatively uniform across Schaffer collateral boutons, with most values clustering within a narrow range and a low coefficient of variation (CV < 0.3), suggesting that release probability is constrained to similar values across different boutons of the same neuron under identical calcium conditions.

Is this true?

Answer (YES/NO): NO